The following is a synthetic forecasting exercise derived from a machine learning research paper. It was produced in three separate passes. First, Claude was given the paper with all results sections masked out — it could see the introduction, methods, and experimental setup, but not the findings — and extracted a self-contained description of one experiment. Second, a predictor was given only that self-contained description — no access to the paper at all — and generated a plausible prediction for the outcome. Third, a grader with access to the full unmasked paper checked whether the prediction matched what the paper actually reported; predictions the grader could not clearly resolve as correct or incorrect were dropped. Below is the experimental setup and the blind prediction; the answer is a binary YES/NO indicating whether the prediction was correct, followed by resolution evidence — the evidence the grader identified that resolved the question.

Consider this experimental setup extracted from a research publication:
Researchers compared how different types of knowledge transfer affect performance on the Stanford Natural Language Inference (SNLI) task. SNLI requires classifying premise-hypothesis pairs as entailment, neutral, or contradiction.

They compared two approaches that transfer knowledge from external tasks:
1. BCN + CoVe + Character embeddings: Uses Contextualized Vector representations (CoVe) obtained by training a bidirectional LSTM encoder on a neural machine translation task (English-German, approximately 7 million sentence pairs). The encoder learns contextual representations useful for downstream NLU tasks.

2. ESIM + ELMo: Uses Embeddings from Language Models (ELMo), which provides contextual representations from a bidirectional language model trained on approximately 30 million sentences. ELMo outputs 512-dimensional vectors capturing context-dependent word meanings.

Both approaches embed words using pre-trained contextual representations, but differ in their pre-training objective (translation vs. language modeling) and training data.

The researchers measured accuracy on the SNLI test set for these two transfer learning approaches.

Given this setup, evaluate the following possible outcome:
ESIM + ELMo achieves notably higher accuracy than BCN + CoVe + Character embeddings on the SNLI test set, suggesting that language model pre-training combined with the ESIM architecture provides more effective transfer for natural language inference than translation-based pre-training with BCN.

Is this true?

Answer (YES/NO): NO